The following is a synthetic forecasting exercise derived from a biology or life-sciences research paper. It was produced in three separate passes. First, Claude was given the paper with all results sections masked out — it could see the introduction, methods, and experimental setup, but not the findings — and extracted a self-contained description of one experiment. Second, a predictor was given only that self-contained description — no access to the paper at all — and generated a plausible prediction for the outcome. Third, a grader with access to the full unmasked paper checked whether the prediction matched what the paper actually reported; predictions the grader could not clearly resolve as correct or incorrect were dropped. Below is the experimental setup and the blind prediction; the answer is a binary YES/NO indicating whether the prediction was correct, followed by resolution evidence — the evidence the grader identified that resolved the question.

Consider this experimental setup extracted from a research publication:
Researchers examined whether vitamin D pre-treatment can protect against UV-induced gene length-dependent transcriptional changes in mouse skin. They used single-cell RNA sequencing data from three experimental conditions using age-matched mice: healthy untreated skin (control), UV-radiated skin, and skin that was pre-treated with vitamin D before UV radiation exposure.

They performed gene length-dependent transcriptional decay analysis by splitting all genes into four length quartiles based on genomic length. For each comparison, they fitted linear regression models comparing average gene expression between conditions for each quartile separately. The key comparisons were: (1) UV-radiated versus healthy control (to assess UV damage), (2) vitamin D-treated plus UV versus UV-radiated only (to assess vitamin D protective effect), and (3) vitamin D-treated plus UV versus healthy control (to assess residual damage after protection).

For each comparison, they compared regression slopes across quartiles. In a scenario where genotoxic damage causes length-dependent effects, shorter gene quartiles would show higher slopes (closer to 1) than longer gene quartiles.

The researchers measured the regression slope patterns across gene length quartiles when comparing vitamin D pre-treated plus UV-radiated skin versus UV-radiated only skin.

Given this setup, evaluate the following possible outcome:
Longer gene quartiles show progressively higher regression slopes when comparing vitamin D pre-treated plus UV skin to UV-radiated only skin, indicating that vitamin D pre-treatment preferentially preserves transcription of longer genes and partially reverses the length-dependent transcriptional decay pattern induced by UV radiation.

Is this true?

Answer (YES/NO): YES